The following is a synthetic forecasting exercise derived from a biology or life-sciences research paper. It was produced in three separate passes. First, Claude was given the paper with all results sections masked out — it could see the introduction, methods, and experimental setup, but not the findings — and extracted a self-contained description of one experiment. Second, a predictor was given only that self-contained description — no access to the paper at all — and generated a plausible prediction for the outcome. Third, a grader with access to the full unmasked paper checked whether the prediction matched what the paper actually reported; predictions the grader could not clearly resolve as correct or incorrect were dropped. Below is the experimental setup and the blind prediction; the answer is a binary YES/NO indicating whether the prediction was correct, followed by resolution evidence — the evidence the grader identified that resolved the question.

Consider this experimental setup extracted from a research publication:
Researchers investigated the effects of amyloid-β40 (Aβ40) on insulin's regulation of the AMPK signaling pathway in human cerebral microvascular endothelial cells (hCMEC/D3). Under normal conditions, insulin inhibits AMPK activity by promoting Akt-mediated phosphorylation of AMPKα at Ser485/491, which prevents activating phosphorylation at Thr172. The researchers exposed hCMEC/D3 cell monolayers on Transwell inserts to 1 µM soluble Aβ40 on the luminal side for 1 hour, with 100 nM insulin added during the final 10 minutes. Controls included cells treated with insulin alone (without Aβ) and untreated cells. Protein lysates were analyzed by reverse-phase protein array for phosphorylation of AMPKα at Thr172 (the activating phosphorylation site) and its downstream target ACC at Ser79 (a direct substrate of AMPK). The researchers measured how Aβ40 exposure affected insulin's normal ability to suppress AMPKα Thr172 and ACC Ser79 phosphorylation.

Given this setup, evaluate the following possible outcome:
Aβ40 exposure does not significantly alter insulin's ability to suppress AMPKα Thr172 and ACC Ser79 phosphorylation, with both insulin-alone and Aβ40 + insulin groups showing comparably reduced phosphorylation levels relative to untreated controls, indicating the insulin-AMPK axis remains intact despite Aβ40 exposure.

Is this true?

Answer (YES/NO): NO